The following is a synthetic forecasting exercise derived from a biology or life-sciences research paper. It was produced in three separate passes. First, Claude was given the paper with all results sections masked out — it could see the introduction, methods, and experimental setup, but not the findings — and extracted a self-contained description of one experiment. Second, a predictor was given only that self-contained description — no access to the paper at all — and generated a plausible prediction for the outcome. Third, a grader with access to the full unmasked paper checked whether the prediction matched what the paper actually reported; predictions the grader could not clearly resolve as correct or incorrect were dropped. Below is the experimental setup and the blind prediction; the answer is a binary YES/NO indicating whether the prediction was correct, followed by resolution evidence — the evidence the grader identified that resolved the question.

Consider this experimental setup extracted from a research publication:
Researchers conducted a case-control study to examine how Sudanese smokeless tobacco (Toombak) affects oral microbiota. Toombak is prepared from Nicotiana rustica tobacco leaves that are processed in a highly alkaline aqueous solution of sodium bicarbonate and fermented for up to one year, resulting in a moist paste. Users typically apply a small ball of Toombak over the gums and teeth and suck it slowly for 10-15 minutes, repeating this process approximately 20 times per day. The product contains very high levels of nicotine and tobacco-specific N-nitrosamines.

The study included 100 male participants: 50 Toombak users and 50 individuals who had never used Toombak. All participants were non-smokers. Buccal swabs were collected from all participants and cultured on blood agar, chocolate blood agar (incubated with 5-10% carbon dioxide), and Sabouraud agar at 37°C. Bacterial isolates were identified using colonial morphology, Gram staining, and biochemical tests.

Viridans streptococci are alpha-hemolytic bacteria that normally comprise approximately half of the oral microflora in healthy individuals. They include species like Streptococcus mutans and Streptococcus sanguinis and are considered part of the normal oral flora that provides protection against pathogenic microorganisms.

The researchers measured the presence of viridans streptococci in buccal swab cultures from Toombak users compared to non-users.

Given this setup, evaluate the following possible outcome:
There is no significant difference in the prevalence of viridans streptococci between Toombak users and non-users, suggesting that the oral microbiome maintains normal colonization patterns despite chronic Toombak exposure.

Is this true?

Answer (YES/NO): NO